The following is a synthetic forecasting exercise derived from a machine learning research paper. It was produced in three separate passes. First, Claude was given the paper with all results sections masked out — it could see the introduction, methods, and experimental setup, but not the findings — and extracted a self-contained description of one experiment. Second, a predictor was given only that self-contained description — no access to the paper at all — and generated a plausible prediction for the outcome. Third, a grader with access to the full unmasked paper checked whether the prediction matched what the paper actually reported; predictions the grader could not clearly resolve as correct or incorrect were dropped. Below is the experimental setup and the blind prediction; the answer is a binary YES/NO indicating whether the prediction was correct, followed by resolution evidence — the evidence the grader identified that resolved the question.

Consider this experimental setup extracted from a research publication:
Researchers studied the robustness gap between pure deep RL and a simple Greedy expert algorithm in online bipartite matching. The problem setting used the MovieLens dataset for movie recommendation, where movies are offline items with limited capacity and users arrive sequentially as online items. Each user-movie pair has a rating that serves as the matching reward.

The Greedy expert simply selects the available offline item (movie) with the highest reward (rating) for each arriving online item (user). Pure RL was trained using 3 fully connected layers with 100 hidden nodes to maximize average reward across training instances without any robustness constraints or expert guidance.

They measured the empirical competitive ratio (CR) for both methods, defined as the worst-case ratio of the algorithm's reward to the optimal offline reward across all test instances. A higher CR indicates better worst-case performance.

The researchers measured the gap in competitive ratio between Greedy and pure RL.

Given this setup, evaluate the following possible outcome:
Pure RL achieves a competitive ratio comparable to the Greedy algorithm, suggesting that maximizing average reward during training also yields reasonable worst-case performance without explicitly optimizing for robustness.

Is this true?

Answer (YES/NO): NO